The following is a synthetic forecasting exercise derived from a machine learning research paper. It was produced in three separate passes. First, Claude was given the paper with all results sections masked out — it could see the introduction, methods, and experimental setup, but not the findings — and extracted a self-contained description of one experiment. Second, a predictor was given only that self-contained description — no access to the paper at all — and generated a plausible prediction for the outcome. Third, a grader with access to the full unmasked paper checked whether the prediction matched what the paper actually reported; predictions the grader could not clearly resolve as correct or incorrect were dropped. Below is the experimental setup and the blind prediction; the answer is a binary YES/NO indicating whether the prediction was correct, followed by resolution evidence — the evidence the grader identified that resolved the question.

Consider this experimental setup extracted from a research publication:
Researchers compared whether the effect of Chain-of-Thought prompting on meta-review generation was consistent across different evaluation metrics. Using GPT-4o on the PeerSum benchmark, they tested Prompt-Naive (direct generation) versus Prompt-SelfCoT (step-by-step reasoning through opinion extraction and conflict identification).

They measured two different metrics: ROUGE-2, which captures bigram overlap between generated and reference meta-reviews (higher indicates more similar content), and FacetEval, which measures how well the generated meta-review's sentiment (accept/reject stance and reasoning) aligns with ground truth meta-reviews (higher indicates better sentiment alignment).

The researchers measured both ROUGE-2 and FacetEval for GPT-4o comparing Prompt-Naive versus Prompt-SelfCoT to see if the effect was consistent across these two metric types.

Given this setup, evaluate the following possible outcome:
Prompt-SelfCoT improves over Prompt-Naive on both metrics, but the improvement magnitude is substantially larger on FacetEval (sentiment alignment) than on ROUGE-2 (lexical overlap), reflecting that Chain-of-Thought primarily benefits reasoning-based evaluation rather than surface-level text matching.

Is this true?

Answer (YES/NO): NO